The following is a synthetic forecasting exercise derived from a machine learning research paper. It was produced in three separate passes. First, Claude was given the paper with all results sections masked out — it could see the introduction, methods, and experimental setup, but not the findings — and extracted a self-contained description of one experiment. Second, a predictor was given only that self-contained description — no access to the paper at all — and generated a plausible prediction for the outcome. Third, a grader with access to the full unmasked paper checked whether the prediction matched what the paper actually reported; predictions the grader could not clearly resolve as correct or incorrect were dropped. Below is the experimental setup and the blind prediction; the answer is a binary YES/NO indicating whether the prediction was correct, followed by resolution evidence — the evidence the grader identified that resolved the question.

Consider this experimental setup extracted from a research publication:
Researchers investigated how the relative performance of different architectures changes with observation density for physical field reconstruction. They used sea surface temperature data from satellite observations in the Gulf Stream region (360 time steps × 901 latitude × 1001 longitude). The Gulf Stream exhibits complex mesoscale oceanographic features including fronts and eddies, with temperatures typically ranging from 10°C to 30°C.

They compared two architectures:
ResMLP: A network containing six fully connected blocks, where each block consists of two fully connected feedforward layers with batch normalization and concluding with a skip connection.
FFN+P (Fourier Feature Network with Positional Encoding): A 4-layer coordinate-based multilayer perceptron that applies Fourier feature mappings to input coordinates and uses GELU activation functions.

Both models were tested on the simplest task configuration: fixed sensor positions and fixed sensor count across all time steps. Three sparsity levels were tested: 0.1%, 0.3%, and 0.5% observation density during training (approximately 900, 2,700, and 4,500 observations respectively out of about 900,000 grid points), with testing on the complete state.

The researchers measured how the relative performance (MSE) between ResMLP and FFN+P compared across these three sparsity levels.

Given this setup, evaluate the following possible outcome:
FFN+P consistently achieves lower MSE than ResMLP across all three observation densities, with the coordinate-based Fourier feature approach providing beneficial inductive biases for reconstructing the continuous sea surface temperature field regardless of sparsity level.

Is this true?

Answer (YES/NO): NO